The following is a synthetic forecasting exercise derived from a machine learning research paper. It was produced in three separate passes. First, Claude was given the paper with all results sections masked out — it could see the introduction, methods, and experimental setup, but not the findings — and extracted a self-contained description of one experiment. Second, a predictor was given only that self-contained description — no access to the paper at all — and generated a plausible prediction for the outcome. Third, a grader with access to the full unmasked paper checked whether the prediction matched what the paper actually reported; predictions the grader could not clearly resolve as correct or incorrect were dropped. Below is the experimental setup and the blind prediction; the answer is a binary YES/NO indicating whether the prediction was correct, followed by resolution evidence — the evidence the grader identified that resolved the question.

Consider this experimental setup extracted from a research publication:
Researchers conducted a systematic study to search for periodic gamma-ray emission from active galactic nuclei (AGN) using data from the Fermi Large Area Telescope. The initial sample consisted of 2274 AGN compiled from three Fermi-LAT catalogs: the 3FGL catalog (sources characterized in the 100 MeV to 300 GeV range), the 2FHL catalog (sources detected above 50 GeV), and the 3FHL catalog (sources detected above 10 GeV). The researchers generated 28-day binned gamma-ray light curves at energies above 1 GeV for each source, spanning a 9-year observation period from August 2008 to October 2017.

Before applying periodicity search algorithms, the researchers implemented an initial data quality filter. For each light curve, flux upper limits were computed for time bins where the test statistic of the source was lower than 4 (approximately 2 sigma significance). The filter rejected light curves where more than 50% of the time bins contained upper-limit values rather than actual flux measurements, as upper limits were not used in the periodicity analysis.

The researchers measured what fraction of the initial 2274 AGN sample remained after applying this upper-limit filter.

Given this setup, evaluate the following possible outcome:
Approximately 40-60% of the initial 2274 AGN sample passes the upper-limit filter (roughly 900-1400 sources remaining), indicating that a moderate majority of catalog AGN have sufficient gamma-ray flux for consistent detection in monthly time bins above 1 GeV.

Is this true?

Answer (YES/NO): NO